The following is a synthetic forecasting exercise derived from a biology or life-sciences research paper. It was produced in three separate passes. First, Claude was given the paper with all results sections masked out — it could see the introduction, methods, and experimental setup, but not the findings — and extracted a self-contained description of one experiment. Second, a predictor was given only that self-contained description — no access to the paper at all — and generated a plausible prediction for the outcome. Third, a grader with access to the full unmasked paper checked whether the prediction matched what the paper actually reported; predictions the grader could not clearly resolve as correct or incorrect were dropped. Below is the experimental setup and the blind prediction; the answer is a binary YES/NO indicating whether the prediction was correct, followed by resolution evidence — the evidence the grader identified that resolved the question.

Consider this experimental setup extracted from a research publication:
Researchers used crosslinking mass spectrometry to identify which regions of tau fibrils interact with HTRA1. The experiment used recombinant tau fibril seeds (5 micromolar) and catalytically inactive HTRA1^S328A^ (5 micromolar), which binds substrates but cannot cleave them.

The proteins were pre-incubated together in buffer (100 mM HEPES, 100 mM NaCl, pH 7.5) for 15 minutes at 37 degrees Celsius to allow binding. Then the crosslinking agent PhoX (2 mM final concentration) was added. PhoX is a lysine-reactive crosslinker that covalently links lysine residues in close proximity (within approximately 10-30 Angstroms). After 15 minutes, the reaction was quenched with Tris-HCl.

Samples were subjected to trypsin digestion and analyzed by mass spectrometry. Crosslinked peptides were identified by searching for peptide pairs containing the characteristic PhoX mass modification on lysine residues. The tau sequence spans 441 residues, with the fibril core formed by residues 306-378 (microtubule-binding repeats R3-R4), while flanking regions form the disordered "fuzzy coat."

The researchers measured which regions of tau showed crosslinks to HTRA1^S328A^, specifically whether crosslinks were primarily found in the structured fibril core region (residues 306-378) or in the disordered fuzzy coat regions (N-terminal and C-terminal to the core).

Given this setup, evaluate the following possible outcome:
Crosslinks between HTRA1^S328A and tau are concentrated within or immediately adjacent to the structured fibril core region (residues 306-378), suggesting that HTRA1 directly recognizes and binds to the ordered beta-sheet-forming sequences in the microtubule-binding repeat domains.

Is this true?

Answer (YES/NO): NO